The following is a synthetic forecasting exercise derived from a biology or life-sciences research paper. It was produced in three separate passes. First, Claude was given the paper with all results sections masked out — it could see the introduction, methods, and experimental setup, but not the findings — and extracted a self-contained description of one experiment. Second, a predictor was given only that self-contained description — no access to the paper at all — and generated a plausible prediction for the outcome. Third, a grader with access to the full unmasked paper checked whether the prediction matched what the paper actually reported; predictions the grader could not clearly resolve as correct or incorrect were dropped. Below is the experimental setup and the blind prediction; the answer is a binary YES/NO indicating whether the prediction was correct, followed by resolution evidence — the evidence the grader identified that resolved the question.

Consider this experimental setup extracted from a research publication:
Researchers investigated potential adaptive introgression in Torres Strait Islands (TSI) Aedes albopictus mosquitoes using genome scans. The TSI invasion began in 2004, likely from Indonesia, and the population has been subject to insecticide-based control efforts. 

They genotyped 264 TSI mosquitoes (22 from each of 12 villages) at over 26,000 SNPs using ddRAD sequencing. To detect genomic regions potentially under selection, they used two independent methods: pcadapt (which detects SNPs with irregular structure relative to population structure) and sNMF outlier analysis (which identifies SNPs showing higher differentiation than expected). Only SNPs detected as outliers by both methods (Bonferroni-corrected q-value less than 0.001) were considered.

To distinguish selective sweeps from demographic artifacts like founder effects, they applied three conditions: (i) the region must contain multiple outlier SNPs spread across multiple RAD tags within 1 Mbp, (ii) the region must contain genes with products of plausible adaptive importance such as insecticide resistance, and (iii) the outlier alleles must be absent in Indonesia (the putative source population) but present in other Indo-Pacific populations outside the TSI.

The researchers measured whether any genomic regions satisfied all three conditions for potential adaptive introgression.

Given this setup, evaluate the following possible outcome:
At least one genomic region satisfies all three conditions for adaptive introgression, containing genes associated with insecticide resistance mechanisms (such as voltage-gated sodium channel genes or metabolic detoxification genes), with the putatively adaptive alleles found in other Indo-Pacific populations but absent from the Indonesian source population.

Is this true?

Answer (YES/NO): YES